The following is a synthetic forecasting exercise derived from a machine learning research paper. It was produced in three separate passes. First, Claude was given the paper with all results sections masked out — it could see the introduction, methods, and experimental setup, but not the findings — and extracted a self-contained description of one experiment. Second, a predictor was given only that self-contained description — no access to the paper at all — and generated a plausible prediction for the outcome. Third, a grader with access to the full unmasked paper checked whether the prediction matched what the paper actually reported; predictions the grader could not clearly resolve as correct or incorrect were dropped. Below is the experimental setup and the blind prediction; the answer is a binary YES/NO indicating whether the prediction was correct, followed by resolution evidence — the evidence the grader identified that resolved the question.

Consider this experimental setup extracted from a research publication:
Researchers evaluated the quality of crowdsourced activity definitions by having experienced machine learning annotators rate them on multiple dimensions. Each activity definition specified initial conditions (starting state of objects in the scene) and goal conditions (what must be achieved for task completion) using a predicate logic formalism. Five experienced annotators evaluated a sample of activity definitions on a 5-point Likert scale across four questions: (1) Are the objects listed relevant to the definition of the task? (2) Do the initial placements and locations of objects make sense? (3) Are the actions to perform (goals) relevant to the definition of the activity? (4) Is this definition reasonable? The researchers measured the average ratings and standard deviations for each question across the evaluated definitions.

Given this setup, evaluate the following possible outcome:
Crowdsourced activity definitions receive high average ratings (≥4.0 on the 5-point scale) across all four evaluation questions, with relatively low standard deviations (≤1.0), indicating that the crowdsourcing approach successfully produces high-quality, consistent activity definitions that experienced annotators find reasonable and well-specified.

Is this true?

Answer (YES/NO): YES